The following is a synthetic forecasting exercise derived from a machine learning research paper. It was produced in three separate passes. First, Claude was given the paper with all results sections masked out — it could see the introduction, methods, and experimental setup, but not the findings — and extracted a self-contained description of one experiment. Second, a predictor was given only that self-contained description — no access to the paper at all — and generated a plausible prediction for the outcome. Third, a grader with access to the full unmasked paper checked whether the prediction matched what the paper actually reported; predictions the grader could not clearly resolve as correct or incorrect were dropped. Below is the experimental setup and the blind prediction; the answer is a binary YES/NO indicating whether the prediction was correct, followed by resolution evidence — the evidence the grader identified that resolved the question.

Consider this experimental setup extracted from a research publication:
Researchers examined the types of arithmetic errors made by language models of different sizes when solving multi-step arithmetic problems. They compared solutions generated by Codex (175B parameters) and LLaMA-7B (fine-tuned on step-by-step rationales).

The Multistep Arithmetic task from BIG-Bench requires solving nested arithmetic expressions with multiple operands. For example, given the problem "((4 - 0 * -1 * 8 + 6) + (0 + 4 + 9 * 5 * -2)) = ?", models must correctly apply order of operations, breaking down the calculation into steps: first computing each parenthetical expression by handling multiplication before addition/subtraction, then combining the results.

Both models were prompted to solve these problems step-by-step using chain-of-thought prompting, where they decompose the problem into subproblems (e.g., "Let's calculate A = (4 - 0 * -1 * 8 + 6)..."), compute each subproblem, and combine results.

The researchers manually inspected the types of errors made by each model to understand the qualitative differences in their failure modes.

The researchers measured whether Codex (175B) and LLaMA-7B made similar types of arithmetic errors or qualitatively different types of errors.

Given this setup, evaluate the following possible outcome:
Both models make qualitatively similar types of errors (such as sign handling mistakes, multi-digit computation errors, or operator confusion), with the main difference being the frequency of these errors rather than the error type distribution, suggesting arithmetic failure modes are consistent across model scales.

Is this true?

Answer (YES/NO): NO